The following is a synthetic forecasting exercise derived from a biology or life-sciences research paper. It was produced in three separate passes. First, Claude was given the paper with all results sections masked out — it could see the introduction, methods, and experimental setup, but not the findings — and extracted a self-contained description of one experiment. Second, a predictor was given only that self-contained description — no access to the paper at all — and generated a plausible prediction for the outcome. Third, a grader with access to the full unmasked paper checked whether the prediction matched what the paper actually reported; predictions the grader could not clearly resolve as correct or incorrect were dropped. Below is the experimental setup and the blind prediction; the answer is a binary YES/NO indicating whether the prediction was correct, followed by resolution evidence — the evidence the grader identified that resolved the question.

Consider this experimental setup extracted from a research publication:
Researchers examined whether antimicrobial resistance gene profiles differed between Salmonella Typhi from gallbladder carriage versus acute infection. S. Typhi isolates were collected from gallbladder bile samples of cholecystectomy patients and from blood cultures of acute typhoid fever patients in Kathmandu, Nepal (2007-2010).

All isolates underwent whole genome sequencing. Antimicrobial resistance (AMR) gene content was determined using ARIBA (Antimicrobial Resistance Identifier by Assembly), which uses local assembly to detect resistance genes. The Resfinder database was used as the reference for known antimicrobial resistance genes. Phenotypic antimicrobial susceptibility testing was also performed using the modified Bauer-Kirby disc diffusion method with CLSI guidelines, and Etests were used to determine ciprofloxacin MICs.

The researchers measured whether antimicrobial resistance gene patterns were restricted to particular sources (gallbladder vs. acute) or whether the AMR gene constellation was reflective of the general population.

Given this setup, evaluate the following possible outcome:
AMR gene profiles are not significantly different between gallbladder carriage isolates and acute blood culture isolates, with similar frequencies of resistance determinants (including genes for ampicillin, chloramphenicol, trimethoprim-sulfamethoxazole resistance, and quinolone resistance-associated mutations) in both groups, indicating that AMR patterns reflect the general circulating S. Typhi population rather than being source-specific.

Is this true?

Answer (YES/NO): NO